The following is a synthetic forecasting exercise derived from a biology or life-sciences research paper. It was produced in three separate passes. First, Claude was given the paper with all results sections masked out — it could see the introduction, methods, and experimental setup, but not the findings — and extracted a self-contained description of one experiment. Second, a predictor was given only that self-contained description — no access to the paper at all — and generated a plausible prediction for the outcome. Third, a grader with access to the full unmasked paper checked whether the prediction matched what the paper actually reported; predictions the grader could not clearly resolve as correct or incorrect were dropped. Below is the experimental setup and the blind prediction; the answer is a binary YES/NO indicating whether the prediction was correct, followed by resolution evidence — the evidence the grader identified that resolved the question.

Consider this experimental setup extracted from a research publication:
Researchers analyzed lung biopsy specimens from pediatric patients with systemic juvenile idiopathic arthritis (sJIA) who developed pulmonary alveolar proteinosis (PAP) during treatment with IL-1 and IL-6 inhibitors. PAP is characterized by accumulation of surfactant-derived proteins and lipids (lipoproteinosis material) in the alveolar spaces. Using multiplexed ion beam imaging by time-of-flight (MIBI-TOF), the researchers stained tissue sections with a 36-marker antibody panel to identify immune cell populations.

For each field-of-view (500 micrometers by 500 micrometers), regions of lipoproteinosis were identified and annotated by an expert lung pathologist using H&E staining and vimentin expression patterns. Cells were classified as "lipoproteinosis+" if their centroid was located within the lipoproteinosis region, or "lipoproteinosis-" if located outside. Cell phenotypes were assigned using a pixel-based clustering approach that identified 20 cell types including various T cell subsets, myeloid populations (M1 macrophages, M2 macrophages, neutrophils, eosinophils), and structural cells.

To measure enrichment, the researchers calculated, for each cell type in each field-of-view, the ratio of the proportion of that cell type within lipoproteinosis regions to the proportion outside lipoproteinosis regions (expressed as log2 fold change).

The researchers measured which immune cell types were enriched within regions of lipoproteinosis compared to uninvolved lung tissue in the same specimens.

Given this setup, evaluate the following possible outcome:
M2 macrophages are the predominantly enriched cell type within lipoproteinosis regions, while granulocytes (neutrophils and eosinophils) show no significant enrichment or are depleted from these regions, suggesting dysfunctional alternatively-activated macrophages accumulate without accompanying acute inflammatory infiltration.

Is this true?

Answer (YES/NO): NO